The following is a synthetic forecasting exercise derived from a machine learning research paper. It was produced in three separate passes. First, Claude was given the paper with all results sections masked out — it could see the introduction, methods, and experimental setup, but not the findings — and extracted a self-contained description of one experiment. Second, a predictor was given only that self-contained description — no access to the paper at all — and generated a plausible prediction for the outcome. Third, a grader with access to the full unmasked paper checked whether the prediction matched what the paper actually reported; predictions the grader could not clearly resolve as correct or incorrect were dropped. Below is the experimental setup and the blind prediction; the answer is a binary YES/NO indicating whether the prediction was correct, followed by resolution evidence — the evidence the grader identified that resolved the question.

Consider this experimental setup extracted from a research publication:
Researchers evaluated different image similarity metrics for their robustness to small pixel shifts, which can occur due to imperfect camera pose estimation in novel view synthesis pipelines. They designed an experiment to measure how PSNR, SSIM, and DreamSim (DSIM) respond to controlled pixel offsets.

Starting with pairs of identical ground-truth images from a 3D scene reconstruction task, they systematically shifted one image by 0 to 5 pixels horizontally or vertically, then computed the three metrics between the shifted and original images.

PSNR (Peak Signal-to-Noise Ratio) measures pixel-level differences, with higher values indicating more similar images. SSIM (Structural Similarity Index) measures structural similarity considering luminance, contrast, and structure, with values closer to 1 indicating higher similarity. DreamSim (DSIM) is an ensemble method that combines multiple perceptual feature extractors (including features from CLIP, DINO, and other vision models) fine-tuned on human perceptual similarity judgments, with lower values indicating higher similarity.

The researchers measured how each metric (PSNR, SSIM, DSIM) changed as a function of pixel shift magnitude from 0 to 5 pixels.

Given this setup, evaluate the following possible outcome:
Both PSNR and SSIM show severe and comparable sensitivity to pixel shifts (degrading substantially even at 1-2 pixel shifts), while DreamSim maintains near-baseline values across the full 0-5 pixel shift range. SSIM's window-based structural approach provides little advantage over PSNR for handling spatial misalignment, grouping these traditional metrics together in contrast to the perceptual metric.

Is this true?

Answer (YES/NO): YES